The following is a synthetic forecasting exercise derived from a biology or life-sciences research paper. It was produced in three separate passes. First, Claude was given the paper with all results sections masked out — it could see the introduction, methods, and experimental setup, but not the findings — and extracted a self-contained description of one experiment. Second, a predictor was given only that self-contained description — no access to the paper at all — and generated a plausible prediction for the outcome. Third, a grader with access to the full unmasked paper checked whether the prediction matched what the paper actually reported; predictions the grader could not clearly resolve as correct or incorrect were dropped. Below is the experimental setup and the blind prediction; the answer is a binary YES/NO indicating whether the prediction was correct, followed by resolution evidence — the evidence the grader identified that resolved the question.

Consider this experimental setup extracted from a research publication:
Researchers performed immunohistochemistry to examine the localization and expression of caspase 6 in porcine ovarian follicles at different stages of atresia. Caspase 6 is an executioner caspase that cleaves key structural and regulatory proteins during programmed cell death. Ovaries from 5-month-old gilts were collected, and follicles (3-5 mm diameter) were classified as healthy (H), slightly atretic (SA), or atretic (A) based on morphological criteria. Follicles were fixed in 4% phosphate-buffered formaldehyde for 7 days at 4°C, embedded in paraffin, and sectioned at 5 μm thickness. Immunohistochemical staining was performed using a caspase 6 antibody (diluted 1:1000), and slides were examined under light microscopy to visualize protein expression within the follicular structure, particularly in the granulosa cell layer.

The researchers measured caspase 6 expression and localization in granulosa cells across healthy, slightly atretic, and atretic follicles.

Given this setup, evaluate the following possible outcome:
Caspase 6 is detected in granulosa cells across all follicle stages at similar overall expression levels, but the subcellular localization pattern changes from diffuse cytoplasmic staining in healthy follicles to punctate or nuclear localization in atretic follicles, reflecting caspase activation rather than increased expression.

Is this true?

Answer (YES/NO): YES